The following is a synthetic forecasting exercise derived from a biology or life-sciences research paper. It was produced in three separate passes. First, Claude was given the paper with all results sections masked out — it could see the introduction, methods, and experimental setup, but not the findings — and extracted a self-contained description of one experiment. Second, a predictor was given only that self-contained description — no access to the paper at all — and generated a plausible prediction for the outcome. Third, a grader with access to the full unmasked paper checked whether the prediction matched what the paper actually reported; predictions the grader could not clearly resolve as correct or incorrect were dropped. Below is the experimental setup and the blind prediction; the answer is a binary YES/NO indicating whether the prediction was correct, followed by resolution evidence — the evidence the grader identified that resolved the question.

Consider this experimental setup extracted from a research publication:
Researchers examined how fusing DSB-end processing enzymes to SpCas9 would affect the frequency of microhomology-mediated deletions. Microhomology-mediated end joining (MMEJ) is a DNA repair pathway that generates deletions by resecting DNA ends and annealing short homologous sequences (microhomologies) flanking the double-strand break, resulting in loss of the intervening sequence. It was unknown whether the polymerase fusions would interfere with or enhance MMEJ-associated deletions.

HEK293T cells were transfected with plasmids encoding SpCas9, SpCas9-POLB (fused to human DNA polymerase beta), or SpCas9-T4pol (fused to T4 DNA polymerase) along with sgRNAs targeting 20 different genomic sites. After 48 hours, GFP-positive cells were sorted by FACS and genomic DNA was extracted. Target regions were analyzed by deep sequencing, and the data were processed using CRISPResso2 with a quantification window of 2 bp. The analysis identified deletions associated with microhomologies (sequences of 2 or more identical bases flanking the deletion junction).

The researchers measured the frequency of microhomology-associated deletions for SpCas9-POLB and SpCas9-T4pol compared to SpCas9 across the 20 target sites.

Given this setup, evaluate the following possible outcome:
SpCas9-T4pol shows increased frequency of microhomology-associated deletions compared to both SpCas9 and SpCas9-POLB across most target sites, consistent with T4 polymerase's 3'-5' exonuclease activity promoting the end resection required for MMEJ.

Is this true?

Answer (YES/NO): NO